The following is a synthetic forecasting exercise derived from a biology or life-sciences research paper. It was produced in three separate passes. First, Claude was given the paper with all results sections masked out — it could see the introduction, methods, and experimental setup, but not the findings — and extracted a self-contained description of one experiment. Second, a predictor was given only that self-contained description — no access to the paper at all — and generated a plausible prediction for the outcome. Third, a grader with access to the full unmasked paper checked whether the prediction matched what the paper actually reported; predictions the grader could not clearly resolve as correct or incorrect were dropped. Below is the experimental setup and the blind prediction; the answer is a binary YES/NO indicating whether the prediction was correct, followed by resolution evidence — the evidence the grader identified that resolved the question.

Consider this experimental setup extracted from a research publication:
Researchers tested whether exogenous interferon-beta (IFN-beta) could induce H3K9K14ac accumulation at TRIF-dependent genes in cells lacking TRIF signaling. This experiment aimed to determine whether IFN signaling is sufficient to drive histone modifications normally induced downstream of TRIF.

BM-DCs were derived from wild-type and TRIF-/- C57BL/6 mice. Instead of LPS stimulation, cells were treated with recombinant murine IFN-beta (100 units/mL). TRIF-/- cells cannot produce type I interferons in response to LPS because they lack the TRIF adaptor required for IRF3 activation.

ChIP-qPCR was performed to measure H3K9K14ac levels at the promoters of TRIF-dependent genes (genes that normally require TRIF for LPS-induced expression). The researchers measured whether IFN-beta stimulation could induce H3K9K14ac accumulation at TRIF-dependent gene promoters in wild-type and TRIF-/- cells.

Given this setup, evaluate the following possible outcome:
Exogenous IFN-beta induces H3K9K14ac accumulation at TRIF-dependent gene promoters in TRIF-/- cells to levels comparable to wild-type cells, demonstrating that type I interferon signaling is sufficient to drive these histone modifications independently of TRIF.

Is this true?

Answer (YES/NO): YES